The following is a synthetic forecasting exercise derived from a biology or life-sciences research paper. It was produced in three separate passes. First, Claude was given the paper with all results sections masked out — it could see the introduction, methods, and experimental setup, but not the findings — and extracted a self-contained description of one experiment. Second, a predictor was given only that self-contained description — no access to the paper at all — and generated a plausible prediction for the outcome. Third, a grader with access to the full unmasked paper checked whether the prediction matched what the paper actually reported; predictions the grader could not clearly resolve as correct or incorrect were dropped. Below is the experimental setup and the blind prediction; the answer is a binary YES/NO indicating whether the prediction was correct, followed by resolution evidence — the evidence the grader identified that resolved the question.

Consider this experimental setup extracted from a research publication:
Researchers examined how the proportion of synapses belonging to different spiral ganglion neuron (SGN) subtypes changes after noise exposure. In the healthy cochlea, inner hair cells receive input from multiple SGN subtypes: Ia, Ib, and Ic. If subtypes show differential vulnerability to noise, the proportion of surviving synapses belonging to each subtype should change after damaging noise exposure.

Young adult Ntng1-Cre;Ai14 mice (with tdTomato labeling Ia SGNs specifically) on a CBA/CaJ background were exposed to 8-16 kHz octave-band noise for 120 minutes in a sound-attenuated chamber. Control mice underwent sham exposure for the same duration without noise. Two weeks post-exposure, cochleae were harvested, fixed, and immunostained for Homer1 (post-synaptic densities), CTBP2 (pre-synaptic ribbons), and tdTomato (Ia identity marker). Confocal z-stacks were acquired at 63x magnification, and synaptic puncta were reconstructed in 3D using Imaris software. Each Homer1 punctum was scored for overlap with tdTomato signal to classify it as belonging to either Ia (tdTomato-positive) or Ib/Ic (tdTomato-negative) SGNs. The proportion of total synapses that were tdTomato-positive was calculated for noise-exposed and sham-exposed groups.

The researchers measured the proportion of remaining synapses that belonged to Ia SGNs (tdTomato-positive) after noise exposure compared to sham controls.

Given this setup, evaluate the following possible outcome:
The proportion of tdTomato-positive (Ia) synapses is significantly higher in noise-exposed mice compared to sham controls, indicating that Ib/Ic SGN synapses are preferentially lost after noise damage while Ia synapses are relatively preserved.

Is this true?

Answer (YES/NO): NO